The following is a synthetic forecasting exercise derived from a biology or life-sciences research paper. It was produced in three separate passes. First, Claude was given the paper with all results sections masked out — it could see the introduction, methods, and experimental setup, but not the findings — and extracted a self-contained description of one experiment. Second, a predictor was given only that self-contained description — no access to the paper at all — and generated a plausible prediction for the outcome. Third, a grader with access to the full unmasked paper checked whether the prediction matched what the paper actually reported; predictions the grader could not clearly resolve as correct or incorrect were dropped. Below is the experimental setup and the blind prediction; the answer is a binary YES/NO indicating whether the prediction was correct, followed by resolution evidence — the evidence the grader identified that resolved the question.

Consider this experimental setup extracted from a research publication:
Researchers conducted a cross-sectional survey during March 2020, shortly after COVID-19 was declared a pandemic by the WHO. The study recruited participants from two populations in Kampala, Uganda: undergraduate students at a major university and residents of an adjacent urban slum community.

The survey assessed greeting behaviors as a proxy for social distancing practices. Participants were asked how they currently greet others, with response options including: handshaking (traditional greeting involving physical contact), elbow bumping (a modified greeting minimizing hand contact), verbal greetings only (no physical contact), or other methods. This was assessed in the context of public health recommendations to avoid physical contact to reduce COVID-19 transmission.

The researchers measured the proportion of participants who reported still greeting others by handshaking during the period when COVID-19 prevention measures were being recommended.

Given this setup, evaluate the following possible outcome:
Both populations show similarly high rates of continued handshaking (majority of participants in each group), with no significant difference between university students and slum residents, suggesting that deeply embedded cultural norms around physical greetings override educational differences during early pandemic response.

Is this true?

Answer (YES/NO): NO